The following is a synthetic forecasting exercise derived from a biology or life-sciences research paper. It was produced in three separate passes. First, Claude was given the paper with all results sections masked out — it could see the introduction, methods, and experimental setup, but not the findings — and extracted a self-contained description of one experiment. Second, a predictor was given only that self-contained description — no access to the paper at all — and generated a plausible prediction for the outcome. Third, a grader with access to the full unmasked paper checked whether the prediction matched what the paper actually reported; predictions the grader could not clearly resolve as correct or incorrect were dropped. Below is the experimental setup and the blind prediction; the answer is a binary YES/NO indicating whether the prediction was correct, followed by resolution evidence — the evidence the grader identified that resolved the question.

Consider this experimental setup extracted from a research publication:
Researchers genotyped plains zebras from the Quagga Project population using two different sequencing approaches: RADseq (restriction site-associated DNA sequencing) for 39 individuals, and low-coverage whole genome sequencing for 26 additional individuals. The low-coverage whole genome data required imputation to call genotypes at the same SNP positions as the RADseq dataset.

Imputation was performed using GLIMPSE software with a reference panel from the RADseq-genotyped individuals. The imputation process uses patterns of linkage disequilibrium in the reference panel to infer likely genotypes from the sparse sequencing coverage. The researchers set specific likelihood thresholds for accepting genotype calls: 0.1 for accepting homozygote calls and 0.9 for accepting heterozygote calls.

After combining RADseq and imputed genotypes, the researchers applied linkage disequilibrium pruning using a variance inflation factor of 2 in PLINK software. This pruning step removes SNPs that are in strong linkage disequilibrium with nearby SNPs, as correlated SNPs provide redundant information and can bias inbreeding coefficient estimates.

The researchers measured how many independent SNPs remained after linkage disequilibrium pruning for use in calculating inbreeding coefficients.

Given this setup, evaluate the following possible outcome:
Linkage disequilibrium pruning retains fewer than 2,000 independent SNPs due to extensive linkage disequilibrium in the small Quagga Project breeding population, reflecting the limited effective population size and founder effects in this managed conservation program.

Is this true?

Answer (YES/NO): NO